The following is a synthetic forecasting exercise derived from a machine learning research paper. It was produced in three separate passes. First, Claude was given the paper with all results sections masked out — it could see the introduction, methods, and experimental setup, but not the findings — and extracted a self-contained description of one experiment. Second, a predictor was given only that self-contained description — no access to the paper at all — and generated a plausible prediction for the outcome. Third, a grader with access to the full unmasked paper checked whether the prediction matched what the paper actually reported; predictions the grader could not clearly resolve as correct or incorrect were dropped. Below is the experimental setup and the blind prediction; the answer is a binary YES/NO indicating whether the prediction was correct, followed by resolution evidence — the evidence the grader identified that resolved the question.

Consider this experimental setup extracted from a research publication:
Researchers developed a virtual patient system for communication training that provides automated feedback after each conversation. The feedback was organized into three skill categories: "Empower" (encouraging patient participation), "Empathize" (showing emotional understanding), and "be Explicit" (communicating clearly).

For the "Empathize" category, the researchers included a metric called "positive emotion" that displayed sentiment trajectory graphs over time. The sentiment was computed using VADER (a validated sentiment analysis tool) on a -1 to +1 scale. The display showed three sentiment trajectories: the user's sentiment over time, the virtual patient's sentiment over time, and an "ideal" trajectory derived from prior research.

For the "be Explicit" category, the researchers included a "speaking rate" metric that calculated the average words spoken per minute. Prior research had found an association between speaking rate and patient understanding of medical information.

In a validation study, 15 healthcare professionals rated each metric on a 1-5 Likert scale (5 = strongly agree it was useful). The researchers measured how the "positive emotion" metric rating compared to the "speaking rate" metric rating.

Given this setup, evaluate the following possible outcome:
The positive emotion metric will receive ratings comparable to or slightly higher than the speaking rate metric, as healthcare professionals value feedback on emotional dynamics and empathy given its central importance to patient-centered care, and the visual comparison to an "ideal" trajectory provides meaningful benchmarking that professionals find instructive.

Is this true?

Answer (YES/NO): NO